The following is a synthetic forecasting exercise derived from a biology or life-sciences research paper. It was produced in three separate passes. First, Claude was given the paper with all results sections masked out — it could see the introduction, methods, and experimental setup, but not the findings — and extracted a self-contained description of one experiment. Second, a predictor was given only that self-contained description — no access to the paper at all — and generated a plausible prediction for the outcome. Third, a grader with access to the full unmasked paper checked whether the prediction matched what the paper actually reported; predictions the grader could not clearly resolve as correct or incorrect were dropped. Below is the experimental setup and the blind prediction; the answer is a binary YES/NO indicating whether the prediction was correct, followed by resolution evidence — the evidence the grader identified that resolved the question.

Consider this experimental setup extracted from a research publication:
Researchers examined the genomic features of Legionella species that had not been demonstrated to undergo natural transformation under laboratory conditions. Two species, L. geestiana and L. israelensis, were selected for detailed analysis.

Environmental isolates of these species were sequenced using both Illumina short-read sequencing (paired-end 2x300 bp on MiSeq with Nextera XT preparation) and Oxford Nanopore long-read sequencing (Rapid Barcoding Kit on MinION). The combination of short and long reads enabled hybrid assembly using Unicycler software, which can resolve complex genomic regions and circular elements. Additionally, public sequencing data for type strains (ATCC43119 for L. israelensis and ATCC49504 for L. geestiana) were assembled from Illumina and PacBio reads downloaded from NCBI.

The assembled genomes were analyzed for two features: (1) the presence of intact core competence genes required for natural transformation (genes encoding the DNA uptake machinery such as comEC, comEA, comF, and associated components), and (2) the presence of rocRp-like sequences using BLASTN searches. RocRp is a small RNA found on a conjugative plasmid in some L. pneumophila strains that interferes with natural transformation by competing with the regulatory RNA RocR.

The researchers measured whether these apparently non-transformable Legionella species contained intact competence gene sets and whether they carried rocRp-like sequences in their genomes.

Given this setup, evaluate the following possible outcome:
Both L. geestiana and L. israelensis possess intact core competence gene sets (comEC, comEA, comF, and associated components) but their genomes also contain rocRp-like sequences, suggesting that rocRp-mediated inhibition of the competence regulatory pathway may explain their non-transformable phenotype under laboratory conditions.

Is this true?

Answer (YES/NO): YES